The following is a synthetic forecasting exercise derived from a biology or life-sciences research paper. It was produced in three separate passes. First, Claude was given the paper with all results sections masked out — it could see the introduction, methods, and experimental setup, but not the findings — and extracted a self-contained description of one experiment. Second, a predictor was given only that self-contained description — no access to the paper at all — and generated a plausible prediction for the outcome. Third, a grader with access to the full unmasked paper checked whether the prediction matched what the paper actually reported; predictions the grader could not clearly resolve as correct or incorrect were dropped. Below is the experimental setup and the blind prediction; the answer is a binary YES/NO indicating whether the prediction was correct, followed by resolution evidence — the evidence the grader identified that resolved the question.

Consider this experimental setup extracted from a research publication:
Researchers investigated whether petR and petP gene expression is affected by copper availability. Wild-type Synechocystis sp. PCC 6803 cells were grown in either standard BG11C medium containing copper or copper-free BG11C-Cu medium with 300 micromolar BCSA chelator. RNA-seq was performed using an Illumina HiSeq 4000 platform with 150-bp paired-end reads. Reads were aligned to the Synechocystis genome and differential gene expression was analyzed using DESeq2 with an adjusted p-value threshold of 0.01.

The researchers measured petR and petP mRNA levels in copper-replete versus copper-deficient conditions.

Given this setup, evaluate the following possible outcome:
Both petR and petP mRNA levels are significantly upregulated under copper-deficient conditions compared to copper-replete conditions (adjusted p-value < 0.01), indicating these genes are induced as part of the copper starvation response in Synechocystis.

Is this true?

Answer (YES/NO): NO